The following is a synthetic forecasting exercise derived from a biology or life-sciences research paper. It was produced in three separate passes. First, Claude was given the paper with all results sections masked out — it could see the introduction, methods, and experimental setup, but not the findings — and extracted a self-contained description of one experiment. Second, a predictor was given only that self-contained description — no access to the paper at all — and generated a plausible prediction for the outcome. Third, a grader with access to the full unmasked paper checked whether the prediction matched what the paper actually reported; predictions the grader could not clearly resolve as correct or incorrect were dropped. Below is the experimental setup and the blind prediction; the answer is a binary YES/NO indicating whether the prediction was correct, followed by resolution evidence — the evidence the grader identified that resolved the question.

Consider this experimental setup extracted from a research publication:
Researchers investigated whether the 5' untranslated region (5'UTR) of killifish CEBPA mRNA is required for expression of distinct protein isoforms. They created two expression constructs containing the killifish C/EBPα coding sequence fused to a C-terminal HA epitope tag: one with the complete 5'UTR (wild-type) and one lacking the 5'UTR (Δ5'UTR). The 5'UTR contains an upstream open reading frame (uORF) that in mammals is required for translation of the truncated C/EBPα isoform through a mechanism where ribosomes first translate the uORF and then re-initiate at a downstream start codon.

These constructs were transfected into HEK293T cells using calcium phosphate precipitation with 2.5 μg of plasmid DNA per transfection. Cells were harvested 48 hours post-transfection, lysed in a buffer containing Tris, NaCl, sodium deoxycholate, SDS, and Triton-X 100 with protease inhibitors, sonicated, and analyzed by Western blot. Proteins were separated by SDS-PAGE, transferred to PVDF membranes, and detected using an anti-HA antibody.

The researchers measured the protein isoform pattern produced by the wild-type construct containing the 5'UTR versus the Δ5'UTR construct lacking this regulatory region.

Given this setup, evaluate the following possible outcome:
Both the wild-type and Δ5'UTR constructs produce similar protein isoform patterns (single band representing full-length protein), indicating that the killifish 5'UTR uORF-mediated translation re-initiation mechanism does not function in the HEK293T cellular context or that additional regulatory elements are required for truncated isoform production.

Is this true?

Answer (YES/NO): NO